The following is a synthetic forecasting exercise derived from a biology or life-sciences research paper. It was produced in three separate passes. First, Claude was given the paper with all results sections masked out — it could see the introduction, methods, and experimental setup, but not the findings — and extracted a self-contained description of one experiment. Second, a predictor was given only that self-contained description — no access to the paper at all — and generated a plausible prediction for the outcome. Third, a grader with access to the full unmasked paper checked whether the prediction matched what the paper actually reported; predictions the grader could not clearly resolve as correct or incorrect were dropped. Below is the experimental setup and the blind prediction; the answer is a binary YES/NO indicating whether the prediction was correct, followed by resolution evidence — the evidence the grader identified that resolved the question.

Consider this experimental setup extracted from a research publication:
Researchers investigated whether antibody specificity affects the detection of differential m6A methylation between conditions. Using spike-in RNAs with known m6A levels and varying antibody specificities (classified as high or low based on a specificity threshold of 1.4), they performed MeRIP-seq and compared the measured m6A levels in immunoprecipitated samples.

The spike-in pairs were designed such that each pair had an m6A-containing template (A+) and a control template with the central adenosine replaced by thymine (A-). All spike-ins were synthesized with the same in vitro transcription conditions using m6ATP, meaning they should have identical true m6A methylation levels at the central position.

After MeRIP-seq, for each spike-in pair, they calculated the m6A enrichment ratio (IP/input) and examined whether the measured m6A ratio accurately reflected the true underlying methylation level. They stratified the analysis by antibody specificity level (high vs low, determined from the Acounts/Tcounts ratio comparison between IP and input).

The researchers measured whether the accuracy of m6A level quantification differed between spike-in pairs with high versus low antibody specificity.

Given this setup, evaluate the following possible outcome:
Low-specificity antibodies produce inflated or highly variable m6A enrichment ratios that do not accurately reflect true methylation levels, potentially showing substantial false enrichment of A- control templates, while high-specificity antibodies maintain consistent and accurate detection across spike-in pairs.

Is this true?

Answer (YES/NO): NO